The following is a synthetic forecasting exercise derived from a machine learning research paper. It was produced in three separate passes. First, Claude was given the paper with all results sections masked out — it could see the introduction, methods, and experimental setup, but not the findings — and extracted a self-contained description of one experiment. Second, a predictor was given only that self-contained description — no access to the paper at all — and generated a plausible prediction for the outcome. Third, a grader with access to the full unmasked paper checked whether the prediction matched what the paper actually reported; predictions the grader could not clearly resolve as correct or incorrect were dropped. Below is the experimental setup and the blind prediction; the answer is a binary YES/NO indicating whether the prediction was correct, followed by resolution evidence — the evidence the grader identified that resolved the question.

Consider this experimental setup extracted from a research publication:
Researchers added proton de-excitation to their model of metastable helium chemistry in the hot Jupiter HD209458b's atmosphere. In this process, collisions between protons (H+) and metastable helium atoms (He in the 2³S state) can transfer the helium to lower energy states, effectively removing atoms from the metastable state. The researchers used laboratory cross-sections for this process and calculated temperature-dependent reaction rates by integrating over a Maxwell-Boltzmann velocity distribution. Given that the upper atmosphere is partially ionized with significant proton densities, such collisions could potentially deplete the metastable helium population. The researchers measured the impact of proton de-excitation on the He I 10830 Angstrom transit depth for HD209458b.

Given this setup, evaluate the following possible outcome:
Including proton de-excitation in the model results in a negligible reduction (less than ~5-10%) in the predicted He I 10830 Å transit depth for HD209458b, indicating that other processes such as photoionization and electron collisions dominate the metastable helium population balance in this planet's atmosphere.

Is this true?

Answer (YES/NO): YES